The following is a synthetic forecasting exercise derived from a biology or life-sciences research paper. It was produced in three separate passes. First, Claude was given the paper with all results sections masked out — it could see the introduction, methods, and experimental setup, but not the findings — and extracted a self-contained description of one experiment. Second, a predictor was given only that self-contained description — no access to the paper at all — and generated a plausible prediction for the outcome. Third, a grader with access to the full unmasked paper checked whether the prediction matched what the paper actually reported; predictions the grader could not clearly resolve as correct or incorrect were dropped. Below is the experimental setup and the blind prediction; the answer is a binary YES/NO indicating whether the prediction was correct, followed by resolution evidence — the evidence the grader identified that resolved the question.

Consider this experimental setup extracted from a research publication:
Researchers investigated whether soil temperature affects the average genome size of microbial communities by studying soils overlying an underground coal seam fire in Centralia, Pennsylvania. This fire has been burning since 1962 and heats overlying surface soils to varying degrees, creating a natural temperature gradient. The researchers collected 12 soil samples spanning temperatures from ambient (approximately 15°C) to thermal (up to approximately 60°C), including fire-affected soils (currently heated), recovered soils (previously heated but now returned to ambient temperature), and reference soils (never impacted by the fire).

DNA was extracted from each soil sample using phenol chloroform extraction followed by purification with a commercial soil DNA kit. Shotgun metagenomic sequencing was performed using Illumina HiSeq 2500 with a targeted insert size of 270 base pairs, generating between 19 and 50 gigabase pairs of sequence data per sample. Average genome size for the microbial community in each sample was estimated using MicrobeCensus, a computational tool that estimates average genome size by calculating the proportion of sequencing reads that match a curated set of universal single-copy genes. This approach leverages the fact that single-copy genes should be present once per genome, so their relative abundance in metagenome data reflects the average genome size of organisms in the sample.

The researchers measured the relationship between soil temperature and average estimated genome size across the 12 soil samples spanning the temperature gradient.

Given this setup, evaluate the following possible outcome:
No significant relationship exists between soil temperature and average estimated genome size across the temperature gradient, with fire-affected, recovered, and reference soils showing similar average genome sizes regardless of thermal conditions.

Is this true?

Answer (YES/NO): NO